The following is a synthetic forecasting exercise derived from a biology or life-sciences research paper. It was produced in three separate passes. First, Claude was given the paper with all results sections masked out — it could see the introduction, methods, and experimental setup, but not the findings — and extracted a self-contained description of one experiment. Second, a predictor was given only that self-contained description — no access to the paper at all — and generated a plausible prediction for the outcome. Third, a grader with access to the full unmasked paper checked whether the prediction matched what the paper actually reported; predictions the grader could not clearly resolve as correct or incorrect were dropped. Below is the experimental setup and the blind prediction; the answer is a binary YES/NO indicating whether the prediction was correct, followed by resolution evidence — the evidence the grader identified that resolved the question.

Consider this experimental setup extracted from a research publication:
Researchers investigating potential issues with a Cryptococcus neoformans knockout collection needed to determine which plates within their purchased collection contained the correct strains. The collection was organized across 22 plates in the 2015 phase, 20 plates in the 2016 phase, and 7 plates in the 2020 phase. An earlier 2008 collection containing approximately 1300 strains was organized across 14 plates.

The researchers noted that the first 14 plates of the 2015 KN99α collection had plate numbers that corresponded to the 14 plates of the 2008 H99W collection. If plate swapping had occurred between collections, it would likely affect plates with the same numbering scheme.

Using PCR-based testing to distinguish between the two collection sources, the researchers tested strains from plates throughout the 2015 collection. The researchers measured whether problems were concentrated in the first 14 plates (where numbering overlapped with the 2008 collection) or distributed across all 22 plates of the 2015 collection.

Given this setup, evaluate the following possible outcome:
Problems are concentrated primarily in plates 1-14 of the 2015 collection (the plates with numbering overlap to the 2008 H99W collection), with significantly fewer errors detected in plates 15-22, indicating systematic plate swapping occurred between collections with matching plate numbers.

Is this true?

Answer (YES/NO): YES